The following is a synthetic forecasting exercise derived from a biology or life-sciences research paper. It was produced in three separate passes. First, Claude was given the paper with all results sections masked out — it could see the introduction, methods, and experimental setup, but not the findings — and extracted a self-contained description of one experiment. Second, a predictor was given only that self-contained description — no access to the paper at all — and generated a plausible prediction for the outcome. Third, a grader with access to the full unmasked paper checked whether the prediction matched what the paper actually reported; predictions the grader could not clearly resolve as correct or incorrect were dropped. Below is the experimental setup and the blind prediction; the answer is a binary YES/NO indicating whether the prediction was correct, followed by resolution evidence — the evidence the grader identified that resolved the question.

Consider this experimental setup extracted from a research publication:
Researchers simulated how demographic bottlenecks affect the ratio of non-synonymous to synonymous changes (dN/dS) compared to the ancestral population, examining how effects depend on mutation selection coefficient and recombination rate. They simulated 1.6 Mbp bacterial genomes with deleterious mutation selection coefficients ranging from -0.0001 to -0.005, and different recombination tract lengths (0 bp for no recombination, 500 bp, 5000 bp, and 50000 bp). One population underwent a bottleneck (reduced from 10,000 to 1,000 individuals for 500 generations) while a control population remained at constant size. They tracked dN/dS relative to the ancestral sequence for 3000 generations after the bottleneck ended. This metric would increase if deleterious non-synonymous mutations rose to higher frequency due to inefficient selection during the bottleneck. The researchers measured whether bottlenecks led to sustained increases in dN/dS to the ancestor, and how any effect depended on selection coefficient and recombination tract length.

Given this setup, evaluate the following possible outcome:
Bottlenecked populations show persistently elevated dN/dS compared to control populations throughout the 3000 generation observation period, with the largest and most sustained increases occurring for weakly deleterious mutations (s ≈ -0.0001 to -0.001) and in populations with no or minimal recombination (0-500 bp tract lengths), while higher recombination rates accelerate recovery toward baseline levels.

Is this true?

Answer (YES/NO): NO